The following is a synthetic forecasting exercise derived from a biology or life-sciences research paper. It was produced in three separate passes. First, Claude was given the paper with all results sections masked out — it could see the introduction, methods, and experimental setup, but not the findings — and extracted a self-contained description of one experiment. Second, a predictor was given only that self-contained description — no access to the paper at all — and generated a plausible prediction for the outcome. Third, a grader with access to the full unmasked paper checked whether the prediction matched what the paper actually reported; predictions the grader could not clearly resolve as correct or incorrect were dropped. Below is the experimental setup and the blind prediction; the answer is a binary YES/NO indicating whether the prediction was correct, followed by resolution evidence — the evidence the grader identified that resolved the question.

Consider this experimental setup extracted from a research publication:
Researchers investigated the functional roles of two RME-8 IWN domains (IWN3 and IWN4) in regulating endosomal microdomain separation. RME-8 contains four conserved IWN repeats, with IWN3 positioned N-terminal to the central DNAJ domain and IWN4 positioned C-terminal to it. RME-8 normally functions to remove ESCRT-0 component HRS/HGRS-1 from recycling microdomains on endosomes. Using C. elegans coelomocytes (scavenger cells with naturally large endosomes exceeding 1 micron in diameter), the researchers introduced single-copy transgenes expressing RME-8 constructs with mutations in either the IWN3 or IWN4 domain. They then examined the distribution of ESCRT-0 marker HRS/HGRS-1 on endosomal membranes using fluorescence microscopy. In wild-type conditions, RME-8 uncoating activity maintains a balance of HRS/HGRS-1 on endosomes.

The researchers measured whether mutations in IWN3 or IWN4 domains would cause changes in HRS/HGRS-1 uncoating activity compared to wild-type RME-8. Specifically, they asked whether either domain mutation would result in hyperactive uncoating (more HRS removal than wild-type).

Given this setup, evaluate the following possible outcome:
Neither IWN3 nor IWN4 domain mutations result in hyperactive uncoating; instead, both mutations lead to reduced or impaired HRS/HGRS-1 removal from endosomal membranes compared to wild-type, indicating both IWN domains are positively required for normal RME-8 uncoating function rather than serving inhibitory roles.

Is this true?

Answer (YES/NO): NO